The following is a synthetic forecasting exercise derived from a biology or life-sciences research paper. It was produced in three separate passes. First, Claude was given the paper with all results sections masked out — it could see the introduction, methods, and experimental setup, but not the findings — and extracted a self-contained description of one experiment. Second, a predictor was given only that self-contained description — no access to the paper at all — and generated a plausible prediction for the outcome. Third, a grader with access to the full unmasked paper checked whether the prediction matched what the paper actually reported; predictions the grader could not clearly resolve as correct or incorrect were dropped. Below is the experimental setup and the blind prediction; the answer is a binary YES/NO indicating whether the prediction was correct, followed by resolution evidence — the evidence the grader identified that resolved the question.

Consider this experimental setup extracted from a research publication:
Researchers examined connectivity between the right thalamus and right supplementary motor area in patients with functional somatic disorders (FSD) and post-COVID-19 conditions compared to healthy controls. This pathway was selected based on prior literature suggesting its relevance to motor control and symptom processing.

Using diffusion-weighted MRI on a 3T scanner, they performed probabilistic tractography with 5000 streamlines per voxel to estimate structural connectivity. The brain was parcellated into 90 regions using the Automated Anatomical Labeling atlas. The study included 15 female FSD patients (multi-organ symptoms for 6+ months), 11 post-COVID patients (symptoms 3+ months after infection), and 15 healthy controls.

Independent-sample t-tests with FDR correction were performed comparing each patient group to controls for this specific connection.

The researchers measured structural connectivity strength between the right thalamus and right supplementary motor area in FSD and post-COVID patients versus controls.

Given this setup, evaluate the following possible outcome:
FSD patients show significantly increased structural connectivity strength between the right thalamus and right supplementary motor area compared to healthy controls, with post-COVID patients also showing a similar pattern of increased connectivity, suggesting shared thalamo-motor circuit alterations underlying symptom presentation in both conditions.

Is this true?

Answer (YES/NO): YES